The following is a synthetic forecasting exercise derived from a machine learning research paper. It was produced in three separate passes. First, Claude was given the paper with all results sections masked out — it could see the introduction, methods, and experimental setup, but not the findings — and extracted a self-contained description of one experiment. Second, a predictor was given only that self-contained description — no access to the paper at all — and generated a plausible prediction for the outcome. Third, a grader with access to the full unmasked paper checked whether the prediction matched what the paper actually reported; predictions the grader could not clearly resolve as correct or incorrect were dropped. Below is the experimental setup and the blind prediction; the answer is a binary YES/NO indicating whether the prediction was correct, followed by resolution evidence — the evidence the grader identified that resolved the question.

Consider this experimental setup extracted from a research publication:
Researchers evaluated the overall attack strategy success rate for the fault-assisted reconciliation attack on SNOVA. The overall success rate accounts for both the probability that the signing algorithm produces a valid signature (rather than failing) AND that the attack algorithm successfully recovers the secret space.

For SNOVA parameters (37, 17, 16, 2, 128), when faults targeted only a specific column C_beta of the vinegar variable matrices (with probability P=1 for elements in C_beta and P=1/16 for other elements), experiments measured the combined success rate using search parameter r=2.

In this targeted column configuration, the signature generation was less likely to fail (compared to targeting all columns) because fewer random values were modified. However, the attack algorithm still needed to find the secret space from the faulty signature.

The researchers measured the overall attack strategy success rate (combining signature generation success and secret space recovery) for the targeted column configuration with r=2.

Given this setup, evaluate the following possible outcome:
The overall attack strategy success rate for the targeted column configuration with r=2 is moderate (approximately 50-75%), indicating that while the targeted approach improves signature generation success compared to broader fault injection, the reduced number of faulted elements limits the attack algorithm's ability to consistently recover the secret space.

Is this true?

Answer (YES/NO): NO